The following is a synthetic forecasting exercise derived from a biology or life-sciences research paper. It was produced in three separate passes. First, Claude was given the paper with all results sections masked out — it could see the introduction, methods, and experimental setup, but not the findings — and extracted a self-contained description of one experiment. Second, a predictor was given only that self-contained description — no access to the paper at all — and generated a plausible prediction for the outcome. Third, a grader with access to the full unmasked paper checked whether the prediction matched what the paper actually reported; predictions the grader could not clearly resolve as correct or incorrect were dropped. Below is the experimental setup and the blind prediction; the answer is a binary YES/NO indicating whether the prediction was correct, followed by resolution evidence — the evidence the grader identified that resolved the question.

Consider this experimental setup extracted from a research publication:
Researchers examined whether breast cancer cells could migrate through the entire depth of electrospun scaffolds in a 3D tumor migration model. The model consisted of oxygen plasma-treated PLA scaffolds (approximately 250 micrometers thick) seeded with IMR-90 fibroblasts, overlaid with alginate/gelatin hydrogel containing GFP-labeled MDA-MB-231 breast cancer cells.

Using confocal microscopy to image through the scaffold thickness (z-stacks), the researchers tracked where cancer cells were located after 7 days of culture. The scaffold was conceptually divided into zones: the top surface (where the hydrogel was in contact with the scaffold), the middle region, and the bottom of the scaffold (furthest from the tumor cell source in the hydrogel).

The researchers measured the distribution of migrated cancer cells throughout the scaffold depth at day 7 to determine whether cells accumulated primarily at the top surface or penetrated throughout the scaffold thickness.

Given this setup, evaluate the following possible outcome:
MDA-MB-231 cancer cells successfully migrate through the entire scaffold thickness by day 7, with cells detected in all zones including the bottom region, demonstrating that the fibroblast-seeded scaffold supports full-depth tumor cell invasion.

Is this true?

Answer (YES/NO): NO